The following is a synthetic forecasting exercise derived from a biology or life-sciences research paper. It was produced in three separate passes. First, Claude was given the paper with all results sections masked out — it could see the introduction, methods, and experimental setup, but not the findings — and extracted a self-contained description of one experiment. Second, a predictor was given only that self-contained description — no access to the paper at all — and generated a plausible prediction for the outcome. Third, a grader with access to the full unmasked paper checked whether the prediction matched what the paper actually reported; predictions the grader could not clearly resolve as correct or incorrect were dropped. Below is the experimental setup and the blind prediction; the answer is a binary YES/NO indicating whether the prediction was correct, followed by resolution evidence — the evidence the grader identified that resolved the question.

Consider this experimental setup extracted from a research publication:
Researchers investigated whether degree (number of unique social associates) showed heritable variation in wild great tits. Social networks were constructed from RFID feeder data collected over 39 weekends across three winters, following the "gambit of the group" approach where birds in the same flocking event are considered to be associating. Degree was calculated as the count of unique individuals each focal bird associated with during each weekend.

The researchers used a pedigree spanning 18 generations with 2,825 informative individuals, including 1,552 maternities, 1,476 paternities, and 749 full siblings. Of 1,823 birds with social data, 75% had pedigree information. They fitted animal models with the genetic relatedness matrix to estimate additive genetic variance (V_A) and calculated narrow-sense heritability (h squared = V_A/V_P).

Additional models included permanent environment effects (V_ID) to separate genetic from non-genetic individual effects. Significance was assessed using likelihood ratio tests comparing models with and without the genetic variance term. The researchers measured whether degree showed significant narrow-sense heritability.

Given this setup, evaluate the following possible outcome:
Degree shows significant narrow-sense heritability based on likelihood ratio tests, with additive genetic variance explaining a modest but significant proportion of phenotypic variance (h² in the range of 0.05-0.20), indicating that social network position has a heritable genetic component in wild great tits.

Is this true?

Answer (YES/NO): NO